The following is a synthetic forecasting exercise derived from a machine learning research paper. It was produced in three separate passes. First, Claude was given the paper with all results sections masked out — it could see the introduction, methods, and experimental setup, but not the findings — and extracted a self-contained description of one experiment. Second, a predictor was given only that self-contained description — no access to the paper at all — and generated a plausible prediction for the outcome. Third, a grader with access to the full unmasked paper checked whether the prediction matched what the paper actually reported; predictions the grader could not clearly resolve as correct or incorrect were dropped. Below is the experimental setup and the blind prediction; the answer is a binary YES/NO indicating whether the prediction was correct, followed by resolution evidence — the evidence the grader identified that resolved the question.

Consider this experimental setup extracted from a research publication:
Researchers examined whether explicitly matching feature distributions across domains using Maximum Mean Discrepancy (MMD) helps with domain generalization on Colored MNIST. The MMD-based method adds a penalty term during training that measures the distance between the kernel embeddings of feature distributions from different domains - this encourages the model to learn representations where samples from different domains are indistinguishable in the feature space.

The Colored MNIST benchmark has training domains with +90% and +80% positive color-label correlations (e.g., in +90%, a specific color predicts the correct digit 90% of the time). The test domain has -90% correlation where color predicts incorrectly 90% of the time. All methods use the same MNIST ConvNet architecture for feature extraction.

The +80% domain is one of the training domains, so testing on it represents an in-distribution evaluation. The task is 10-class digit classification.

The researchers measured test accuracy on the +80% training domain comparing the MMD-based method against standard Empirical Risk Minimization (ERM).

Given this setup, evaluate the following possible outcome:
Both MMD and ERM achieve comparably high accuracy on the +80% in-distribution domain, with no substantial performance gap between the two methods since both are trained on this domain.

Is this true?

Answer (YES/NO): YES